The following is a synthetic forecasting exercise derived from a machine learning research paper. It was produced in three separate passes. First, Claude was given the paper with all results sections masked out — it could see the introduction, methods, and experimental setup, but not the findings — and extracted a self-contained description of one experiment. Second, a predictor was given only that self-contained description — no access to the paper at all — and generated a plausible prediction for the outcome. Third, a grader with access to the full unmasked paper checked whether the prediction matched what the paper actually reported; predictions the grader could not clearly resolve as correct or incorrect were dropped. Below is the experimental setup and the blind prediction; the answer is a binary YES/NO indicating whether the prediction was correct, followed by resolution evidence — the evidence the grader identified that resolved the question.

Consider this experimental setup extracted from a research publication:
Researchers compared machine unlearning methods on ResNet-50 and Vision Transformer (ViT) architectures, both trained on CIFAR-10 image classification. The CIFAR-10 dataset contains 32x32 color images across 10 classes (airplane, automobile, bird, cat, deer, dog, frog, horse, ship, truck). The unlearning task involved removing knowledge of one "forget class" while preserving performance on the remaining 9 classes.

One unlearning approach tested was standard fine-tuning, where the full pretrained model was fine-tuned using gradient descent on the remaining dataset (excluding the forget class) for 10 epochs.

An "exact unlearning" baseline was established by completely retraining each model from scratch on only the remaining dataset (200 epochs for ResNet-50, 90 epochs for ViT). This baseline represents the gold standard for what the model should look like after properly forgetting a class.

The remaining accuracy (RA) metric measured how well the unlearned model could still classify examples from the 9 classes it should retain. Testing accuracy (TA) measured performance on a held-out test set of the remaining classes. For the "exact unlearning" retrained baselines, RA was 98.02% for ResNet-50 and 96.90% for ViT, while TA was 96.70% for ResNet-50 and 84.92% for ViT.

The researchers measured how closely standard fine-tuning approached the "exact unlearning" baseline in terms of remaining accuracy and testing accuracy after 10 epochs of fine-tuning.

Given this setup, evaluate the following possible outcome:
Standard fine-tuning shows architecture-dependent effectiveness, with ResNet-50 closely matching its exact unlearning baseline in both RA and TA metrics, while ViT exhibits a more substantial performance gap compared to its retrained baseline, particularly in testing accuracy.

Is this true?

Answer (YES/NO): NO